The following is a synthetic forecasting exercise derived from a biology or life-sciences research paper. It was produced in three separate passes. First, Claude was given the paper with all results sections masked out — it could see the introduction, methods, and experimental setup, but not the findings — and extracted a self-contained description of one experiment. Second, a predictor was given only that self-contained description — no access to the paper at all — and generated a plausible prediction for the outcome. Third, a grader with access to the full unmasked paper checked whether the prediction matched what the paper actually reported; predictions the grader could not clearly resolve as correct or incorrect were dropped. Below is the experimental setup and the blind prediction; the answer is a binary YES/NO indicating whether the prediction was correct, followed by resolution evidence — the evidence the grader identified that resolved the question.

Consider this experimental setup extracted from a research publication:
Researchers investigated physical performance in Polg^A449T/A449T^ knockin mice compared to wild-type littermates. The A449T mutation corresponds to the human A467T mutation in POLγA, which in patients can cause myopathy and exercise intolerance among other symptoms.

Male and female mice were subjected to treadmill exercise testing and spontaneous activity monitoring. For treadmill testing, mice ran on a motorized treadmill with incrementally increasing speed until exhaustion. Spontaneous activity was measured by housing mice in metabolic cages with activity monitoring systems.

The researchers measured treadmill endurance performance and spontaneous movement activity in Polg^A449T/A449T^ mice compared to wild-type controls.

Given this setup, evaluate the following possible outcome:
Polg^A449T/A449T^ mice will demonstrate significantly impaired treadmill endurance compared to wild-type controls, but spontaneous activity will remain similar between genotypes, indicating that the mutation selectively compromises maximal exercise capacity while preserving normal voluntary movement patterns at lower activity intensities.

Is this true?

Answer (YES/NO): NO